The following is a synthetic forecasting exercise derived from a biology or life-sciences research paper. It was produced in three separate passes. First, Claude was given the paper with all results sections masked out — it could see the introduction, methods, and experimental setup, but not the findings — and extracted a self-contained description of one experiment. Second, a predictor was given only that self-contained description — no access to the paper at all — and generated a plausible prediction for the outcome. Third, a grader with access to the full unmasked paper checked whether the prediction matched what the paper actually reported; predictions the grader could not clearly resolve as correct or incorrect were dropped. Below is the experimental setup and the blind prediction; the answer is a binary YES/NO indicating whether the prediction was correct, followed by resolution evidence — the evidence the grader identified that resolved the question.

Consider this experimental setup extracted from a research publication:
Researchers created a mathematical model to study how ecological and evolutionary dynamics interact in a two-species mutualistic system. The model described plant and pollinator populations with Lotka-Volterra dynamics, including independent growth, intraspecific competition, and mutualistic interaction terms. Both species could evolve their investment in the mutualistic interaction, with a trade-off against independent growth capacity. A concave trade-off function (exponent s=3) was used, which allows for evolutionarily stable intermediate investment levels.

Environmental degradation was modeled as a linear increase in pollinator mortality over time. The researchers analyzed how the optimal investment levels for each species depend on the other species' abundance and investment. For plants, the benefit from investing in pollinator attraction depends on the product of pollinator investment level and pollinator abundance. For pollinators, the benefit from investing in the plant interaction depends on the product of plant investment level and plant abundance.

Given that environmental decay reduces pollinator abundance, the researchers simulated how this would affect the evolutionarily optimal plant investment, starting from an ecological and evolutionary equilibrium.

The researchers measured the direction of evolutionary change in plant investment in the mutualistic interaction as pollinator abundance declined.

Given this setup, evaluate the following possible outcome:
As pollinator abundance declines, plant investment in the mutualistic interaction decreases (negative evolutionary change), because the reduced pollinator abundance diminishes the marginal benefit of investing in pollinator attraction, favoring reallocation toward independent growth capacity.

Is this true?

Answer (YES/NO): YES